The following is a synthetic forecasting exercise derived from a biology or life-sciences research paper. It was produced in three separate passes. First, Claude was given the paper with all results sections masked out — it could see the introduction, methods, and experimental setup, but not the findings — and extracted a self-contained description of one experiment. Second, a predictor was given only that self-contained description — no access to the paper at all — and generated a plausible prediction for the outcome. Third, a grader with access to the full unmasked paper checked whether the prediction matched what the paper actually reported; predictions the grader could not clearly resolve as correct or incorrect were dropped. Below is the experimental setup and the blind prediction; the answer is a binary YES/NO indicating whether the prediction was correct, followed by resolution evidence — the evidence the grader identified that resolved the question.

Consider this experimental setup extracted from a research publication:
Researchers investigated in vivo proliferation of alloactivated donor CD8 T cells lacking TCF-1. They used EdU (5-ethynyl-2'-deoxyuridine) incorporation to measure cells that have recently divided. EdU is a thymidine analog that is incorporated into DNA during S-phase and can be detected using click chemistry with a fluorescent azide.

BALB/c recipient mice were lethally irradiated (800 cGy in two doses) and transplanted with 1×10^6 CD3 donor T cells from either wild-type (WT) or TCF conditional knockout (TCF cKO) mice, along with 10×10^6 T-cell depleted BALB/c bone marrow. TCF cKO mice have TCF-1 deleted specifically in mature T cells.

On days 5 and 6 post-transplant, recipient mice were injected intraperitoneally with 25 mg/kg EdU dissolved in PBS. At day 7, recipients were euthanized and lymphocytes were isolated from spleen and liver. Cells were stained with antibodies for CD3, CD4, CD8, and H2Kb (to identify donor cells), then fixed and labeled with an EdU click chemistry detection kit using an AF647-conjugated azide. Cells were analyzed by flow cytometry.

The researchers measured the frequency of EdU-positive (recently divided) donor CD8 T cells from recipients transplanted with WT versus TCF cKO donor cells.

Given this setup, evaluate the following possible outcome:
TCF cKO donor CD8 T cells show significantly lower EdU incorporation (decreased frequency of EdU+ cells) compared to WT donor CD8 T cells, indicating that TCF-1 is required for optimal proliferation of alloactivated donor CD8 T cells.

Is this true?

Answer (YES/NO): NO